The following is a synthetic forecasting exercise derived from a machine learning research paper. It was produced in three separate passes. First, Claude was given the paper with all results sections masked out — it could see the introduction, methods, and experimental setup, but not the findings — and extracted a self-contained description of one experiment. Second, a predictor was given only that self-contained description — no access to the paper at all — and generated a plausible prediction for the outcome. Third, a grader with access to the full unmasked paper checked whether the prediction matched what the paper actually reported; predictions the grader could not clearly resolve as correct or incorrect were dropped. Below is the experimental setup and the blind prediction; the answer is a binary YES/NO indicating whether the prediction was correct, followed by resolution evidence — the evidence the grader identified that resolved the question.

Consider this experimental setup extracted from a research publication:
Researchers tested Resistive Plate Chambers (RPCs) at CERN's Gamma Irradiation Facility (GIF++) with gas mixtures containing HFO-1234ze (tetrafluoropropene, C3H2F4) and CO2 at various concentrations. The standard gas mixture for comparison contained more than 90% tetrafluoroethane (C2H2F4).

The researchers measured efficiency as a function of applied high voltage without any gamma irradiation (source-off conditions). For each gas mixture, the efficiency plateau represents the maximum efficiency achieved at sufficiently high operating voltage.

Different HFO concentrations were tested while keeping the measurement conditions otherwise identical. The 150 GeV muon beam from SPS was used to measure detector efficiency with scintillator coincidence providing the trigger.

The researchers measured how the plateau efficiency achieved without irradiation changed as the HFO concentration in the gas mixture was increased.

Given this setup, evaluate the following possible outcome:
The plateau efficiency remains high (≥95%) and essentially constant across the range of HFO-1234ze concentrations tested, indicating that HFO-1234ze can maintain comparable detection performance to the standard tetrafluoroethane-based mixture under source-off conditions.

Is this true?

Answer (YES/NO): NO